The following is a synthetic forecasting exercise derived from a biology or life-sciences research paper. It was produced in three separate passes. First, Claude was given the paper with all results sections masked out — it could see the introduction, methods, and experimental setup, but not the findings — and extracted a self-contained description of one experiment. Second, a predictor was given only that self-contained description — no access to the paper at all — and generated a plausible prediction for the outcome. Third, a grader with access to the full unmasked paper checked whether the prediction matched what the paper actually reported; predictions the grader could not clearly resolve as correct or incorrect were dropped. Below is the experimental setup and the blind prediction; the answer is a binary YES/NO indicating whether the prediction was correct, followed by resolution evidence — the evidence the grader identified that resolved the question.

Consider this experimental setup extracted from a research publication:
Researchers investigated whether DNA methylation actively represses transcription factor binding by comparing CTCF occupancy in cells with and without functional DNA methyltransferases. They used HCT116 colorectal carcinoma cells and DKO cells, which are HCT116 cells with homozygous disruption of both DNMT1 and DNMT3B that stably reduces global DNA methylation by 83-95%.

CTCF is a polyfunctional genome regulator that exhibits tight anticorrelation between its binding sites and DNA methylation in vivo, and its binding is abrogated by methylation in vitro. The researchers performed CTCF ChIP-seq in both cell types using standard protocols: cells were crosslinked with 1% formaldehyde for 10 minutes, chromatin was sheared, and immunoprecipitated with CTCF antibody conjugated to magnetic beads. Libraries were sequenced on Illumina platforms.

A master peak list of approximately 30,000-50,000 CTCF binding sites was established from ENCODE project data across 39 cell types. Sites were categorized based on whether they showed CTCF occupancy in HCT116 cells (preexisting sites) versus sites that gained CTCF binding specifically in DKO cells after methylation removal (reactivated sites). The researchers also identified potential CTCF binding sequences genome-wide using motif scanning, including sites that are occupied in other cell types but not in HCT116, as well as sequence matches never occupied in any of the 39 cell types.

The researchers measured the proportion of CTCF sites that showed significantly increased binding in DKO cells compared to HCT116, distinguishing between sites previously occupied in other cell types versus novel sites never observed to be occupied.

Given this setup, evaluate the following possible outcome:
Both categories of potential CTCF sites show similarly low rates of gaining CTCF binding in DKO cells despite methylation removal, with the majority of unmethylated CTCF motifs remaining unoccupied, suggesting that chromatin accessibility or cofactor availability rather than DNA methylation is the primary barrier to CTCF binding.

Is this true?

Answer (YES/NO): NO